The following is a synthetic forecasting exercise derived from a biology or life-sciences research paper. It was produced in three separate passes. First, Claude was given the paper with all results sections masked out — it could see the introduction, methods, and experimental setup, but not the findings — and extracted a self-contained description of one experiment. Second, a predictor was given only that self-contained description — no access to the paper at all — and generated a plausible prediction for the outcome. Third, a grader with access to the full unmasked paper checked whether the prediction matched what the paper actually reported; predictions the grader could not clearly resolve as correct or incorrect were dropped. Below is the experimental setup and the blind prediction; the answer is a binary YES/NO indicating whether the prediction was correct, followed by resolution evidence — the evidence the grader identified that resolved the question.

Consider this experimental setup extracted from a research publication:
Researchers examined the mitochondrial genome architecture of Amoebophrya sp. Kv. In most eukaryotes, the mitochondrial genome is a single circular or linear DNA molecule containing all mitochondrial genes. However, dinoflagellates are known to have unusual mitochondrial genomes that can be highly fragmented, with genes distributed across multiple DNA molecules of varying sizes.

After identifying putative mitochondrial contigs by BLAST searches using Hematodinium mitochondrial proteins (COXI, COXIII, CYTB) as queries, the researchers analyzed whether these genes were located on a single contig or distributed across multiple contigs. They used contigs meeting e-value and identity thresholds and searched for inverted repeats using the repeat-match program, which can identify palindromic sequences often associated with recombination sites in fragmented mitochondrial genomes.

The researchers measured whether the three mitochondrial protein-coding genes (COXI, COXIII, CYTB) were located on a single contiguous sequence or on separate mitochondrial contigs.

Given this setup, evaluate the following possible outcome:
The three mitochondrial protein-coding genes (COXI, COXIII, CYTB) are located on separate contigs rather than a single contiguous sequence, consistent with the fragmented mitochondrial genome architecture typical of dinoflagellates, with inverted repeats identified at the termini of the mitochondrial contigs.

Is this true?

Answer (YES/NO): NO